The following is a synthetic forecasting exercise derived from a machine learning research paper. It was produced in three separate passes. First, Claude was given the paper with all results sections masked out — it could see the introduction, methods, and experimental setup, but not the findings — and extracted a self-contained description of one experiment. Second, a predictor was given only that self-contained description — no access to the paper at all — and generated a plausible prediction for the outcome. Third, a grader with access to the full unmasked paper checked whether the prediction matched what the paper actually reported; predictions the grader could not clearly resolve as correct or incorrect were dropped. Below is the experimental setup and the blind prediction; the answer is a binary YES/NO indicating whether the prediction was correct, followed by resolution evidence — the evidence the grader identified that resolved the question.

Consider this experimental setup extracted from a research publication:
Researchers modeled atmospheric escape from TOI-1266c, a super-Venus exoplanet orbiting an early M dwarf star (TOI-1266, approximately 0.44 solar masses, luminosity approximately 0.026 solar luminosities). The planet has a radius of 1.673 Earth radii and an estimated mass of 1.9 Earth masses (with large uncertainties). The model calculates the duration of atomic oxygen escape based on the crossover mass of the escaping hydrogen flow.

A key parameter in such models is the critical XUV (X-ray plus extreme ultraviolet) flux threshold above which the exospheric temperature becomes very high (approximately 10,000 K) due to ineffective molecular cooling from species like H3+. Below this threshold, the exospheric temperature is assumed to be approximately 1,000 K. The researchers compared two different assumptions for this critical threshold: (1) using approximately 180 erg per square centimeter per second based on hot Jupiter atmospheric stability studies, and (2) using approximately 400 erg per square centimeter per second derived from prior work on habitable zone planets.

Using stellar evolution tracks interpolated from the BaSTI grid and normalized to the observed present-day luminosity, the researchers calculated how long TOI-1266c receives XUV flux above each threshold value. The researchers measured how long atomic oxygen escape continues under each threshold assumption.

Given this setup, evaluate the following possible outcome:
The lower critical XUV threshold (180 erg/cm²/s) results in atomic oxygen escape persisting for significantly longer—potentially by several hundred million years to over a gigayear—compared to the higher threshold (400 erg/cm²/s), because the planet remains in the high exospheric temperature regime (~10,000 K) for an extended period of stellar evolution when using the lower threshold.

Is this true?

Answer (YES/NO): YES